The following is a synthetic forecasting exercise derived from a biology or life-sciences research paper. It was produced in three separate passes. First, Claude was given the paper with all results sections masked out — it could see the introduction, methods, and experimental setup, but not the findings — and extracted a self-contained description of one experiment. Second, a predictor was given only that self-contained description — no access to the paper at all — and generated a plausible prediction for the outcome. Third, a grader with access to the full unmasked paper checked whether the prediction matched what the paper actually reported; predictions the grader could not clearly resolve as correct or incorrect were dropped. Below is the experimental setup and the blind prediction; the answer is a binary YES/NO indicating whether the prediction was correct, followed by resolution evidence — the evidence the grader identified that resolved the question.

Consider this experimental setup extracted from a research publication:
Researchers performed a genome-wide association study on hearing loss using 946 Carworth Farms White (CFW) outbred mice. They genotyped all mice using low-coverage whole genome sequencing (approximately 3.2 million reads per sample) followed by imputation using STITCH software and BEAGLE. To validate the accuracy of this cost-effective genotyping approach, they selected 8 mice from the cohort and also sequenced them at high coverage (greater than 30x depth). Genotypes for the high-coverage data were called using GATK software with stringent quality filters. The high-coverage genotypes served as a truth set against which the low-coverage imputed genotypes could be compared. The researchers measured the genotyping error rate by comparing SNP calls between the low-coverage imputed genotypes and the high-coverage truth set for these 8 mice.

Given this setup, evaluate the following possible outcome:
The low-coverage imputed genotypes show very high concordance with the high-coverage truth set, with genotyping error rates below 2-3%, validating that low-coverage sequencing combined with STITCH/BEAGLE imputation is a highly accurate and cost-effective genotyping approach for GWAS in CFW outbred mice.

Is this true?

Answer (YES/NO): YES